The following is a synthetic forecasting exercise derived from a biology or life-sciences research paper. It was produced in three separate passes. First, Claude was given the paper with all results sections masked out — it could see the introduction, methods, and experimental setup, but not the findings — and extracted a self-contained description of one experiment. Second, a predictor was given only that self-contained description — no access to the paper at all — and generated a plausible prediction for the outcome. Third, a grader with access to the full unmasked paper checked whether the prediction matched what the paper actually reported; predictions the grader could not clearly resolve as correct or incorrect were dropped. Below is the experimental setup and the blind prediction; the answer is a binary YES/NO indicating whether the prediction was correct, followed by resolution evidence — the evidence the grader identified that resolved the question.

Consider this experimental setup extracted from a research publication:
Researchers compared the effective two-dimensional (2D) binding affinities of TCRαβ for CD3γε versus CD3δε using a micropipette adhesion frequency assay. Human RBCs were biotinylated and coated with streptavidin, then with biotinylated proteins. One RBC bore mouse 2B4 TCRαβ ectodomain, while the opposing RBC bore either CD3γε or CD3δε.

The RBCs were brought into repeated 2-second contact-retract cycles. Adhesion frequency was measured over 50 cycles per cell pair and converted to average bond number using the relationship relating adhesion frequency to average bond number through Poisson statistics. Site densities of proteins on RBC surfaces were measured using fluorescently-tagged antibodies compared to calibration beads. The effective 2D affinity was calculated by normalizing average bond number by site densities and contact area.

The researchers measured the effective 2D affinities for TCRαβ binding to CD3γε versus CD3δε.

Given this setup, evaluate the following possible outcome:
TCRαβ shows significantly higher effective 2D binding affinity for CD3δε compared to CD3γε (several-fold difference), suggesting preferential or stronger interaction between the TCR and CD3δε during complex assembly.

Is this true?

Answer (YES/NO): NO